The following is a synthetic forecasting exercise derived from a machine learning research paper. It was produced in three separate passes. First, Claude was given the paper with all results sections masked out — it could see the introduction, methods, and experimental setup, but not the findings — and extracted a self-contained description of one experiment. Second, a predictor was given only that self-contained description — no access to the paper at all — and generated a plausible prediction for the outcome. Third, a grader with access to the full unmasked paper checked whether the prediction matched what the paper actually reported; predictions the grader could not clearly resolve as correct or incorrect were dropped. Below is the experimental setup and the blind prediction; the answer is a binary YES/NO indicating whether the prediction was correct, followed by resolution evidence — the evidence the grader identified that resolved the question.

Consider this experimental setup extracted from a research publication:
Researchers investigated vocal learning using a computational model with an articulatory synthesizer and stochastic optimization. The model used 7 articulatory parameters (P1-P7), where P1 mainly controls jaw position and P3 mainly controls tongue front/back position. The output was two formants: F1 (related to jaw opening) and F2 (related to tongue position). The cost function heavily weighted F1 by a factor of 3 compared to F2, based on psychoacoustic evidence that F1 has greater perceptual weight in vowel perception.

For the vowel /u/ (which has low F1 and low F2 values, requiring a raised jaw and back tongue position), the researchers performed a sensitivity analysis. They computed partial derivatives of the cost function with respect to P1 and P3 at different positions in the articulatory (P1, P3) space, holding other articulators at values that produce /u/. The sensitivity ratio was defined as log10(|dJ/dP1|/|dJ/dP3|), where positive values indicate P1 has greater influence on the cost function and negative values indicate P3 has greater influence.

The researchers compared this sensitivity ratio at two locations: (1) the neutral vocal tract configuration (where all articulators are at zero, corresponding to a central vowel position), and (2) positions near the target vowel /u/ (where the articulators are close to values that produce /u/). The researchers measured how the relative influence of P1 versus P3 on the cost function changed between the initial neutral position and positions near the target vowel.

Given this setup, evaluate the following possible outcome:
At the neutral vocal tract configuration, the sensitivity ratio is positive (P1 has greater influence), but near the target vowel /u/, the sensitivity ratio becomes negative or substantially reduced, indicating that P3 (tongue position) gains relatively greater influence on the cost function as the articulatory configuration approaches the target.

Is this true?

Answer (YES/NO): YES